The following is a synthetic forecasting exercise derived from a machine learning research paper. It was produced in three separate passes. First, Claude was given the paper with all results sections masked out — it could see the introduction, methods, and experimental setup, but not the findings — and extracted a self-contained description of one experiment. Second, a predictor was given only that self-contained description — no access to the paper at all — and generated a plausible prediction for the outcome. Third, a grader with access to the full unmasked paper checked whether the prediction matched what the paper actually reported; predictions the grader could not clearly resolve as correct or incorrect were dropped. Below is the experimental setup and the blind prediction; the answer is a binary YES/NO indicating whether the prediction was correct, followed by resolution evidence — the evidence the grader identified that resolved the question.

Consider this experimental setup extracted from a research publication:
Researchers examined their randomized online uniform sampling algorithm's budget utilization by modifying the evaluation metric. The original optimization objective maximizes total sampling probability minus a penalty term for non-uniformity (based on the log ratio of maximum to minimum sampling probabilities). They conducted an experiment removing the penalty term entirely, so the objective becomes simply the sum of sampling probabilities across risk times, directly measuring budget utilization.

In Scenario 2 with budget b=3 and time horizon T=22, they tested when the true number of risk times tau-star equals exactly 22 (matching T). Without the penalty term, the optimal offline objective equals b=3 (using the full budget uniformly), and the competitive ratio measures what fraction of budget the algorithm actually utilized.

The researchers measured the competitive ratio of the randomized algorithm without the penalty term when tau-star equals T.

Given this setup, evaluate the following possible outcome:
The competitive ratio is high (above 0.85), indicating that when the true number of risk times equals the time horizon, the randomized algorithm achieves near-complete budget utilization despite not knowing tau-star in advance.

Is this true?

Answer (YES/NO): YES